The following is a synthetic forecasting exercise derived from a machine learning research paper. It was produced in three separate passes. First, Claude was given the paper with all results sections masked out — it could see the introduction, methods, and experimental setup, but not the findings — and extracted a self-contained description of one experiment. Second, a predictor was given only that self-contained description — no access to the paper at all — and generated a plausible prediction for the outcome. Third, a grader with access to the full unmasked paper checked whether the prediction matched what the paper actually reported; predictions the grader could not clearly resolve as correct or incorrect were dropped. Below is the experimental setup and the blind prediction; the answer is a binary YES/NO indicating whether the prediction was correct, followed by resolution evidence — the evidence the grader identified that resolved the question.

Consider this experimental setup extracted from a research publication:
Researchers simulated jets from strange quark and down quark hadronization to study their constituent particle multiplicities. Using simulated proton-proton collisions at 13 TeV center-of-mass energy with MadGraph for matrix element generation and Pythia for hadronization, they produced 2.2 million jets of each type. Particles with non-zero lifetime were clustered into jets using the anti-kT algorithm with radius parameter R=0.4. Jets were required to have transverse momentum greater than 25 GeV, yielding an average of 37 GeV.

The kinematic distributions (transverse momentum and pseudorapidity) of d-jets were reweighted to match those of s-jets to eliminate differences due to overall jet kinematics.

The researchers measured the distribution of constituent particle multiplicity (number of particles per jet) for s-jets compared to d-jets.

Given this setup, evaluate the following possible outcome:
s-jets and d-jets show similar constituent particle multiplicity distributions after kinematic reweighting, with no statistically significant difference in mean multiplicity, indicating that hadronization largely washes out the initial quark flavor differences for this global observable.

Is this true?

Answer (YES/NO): YES